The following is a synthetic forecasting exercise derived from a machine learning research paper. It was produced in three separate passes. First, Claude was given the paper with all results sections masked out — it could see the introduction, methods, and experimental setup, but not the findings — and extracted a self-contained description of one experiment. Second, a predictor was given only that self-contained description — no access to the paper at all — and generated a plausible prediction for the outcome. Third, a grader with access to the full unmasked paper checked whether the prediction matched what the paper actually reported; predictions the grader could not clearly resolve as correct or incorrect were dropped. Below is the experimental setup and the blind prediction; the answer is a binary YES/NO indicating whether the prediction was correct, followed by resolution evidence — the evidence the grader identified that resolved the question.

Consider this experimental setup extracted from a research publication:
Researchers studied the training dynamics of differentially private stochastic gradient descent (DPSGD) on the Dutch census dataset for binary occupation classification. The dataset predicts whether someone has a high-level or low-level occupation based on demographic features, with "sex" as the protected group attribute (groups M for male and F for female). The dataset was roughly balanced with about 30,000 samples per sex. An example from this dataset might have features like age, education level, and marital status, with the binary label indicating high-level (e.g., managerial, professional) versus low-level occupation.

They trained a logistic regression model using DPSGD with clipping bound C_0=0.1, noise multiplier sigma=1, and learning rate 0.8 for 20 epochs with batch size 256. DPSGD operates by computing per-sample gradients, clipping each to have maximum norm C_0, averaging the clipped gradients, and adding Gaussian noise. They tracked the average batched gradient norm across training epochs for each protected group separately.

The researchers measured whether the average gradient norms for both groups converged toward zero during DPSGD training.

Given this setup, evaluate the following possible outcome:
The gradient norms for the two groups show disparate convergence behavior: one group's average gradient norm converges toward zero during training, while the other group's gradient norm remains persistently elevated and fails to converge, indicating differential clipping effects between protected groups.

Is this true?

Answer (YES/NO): YES